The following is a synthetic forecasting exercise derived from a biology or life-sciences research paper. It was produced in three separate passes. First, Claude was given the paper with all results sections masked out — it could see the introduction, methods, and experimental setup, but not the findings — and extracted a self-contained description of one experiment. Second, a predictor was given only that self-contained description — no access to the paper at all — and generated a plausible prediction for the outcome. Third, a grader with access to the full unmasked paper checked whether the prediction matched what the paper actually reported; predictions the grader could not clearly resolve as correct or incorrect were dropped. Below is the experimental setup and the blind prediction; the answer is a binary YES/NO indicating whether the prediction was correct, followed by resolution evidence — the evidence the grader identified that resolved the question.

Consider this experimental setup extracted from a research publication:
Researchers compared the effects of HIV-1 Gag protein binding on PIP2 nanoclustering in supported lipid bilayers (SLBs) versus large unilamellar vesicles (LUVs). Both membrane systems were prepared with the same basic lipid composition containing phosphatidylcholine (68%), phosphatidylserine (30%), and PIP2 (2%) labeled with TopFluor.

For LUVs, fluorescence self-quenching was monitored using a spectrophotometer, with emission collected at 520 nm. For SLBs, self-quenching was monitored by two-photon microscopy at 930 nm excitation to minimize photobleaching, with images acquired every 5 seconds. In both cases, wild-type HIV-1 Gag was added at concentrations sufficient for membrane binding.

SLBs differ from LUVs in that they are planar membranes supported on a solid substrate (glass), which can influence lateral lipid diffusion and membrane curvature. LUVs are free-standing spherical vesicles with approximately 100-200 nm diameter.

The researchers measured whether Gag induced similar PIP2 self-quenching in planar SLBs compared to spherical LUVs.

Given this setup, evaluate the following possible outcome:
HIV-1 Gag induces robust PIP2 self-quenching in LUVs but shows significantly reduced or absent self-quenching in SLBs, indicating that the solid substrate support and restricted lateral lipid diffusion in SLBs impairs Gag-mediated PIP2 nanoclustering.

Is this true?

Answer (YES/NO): NO